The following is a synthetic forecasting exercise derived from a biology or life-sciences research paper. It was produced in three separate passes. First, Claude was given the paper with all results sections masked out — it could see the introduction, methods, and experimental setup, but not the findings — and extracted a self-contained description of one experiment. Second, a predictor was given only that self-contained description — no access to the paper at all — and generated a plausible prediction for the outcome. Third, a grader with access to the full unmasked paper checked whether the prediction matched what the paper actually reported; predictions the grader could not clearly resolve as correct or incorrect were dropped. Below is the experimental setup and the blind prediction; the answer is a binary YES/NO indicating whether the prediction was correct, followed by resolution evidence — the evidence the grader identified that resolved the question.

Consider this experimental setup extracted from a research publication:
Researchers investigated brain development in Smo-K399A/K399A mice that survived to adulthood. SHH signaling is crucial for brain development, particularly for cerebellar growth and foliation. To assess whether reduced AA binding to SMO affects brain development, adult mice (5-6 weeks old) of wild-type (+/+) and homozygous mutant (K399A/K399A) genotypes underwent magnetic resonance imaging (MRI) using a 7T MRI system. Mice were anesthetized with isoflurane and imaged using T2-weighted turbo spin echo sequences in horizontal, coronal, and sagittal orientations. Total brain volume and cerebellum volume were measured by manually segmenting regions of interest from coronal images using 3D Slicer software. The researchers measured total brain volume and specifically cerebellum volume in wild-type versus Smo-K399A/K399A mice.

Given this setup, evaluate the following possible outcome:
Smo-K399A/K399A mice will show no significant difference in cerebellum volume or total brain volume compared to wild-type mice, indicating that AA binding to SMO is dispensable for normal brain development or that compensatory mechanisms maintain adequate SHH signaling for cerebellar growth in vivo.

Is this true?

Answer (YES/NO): YES